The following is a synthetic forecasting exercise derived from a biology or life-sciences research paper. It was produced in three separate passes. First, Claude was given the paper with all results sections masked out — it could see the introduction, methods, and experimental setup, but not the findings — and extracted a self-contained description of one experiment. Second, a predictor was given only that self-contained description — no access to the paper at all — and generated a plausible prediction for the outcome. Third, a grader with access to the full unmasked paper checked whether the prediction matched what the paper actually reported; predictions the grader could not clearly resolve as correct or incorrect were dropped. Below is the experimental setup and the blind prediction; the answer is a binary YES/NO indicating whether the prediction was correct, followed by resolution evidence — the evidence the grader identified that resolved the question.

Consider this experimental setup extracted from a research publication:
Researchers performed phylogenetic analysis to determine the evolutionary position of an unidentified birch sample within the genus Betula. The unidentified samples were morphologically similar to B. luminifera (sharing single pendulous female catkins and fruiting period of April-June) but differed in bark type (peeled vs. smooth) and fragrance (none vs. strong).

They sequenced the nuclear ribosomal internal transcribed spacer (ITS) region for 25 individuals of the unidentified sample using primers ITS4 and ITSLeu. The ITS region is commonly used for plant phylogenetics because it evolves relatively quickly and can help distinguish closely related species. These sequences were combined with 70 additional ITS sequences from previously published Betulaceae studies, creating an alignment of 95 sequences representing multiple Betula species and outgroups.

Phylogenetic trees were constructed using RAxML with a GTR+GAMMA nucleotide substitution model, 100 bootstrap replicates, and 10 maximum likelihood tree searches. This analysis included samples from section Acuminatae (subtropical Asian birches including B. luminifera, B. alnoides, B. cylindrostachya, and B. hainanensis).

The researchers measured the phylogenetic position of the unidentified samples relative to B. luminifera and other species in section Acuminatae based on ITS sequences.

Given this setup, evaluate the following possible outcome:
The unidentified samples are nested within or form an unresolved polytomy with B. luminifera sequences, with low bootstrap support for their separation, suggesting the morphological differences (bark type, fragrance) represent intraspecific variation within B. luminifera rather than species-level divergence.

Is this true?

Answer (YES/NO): NO